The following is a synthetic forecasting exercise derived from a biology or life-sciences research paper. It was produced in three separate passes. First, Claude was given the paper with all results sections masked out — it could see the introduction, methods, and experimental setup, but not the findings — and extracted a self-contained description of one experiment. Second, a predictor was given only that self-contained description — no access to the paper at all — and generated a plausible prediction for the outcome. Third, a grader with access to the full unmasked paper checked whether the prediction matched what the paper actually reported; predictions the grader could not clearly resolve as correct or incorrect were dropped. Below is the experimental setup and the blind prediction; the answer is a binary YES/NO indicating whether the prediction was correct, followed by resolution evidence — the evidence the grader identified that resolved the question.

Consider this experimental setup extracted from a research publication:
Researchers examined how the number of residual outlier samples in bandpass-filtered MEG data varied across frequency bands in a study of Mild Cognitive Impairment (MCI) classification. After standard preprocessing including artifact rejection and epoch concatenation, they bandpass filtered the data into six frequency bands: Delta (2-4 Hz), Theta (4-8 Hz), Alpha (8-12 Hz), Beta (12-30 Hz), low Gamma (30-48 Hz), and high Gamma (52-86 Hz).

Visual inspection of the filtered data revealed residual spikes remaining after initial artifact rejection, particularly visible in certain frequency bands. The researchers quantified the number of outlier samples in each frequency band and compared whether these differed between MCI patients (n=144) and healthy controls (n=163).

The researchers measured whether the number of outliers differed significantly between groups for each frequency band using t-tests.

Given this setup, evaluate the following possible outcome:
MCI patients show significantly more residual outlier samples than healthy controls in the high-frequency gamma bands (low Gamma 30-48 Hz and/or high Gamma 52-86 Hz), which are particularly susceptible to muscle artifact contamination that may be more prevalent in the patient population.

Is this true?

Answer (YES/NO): NO